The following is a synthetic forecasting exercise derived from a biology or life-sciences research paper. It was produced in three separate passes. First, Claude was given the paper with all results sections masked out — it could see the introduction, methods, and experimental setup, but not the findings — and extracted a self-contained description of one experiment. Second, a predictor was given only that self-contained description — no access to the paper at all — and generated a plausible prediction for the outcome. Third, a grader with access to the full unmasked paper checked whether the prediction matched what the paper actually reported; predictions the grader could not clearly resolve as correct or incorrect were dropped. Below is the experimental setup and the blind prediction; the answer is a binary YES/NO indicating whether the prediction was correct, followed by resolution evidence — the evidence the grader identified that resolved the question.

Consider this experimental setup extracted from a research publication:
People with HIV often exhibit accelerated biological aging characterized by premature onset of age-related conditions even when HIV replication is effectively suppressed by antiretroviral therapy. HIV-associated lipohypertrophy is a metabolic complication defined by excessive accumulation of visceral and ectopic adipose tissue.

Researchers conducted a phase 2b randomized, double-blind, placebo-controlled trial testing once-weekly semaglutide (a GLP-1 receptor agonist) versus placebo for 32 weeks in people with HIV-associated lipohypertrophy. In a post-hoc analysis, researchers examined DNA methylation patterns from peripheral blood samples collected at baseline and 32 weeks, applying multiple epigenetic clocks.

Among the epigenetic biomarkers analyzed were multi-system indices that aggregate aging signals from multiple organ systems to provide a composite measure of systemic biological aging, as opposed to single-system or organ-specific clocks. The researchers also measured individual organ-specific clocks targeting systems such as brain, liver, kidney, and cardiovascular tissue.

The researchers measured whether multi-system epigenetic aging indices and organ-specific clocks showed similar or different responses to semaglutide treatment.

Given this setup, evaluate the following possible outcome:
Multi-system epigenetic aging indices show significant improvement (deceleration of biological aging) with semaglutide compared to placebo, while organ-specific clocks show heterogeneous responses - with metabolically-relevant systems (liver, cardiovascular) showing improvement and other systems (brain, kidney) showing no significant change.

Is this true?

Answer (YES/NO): NO